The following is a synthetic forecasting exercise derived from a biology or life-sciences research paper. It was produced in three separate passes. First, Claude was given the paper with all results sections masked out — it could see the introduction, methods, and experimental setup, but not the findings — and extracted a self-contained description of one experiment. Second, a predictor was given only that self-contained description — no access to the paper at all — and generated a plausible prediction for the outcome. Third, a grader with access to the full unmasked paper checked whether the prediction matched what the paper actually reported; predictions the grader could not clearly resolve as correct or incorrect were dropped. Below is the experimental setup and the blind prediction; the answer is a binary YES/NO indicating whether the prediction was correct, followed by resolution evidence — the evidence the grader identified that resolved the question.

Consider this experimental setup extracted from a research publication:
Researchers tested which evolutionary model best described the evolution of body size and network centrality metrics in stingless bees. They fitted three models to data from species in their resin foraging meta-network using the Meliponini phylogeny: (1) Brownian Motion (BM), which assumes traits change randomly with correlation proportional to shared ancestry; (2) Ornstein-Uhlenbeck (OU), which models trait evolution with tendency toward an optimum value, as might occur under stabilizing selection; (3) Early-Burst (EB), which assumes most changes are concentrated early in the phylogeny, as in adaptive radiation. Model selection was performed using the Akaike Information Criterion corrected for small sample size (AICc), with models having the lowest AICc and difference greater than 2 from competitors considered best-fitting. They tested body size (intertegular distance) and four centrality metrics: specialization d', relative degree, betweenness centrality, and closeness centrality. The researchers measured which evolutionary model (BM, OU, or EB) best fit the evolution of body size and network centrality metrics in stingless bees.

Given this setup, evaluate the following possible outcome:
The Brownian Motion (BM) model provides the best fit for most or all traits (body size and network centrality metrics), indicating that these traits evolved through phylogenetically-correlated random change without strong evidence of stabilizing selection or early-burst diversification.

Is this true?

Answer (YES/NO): NO